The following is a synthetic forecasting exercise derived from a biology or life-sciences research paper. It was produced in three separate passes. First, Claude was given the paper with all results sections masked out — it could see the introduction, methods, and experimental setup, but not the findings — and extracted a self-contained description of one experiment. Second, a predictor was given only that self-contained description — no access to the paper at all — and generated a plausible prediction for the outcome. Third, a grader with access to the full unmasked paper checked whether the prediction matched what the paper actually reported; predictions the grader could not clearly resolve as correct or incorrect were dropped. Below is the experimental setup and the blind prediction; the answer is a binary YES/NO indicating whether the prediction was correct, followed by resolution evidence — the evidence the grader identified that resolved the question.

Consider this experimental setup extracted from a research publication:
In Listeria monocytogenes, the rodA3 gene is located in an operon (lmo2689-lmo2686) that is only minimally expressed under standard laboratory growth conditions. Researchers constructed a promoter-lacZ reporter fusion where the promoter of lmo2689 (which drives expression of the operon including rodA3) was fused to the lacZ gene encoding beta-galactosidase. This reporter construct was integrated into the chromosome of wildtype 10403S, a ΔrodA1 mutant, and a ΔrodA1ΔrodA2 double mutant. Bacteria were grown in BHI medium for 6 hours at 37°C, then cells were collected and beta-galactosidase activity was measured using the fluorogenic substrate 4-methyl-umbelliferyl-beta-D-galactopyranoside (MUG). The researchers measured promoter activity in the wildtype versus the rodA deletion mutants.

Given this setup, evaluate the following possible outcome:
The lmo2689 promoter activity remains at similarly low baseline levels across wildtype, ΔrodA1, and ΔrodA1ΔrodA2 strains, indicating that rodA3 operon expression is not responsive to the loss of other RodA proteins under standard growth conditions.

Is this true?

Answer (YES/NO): NO